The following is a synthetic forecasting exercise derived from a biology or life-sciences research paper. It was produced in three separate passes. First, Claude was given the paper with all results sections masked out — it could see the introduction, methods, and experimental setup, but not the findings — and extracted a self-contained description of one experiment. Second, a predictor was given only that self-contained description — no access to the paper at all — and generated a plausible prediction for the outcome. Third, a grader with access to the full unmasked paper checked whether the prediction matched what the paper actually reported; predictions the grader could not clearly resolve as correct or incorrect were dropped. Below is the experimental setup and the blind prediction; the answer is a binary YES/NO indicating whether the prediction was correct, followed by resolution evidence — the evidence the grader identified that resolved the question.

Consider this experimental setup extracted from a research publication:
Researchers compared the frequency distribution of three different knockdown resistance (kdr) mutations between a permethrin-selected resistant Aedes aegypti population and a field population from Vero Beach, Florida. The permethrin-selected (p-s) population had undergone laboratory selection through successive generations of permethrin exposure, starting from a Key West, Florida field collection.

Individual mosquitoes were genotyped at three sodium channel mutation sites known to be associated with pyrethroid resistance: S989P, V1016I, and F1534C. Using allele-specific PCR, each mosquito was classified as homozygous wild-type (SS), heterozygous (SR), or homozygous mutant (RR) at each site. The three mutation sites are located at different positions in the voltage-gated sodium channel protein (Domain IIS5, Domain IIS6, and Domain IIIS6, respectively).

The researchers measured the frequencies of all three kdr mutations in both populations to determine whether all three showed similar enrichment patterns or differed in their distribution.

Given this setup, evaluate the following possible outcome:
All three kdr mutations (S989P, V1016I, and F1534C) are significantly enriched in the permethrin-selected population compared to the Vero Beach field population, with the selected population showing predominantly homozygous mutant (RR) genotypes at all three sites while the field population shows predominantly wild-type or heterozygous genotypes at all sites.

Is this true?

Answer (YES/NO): NO